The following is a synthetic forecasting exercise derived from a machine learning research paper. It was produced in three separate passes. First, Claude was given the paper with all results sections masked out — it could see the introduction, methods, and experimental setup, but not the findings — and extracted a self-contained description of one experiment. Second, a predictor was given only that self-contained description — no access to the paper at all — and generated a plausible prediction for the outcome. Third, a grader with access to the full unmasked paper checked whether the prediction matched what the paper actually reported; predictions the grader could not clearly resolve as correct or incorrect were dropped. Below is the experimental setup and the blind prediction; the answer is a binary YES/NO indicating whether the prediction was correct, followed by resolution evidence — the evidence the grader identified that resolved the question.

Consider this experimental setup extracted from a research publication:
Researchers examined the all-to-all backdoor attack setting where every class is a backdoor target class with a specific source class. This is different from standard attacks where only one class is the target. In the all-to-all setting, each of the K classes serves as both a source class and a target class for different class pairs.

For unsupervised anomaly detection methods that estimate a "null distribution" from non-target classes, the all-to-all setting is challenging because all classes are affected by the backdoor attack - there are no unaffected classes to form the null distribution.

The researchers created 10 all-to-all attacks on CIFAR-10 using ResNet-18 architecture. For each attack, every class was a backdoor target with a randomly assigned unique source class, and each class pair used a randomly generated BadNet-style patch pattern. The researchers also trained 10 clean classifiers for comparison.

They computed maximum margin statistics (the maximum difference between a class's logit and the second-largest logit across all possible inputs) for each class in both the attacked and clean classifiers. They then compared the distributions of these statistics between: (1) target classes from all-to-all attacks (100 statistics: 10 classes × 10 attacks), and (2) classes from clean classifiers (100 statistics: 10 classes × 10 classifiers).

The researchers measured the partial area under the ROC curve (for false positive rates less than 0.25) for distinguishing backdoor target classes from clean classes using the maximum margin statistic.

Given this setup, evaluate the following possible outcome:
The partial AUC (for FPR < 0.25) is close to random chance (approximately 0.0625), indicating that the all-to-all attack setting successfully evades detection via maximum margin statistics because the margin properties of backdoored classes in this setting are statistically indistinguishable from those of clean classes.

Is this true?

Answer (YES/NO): NO